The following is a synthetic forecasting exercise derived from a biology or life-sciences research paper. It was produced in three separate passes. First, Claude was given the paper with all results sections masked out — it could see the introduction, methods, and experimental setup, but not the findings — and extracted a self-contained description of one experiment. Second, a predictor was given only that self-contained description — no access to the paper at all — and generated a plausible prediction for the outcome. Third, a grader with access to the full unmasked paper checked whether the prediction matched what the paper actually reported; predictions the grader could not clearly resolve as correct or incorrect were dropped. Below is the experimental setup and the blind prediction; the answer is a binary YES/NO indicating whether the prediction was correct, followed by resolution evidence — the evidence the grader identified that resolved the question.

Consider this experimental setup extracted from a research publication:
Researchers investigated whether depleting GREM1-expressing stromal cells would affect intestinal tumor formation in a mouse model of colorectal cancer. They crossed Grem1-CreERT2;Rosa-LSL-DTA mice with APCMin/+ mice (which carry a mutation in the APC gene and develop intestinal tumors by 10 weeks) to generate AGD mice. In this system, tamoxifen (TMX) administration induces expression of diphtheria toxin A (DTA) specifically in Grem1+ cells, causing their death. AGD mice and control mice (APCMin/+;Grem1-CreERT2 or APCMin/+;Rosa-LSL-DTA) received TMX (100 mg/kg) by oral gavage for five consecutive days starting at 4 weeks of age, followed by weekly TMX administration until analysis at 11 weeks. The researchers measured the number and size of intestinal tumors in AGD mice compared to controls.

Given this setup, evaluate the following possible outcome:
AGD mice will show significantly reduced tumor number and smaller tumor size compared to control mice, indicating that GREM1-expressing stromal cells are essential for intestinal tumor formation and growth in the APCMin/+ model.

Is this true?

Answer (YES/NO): NO